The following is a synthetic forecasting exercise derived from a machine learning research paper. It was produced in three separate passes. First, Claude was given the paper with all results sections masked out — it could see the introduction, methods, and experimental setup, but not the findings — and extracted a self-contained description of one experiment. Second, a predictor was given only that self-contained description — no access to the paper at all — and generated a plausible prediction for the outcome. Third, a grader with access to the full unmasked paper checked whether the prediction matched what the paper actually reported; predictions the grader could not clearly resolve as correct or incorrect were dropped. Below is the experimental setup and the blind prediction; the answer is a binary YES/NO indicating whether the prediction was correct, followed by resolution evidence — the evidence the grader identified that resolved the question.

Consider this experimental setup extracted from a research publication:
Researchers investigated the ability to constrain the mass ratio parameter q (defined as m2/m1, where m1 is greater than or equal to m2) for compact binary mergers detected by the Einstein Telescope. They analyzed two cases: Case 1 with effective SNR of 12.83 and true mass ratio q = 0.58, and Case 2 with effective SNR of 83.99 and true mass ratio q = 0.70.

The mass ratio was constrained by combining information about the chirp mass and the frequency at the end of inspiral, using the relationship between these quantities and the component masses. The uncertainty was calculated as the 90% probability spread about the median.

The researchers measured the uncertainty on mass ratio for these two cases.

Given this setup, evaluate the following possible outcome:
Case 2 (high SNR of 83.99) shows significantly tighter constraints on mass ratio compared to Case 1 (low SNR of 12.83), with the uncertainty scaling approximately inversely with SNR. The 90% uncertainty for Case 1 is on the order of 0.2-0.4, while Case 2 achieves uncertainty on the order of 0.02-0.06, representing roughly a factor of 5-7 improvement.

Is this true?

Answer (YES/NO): NO